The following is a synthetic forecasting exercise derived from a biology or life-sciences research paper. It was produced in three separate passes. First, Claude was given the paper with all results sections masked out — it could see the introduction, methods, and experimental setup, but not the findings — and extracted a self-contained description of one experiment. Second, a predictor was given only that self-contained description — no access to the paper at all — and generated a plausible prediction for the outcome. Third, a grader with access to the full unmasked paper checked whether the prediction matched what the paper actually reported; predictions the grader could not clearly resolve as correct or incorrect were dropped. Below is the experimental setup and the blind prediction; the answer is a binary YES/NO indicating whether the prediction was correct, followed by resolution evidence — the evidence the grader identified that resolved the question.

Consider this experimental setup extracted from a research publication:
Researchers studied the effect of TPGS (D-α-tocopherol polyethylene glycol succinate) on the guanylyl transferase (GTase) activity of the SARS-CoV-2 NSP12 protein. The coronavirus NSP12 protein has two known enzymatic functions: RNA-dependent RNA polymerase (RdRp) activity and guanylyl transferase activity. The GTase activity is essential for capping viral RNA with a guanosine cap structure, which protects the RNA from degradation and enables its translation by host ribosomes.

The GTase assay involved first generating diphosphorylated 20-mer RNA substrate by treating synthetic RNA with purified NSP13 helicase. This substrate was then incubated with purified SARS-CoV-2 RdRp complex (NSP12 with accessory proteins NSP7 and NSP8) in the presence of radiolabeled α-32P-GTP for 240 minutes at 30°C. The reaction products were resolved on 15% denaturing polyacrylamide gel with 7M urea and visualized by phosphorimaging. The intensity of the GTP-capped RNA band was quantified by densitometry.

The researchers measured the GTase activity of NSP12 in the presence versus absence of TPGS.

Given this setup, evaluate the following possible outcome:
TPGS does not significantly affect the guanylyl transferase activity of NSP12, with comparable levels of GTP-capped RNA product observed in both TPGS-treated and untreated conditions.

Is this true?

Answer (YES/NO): NO